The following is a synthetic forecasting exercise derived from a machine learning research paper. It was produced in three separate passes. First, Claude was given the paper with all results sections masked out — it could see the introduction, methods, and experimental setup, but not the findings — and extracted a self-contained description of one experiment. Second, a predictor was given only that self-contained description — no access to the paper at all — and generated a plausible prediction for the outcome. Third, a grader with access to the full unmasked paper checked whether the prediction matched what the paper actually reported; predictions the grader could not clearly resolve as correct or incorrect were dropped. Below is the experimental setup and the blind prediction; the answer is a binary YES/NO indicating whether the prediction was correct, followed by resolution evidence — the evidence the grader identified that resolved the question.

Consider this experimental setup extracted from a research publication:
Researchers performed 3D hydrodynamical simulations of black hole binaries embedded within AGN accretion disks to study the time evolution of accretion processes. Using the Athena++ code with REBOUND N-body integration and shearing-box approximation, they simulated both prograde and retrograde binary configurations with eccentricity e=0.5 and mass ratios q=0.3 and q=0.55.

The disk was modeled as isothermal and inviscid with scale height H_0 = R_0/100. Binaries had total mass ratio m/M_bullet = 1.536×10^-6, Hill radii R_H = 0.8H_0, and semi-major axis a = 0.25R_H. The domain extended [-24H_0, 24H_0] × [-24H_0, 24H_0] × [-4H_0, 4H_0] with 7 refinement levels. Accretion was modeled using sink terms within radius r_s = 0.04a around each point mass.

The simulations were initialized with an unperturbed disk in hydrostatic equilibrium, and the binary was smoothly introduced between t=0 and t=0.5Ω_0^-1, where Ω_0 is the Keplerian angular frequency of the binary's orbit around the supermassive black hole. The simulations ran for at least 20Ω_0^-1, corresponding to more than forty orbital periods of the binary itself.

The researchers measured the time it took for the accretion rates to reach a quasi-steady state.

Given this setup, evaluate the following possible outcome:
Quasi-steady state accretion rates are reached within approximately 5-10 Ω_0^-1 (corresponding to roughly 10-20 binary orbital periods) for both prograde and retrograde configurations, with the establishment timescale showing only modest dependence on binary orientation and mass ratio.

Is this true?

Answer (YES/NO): YES